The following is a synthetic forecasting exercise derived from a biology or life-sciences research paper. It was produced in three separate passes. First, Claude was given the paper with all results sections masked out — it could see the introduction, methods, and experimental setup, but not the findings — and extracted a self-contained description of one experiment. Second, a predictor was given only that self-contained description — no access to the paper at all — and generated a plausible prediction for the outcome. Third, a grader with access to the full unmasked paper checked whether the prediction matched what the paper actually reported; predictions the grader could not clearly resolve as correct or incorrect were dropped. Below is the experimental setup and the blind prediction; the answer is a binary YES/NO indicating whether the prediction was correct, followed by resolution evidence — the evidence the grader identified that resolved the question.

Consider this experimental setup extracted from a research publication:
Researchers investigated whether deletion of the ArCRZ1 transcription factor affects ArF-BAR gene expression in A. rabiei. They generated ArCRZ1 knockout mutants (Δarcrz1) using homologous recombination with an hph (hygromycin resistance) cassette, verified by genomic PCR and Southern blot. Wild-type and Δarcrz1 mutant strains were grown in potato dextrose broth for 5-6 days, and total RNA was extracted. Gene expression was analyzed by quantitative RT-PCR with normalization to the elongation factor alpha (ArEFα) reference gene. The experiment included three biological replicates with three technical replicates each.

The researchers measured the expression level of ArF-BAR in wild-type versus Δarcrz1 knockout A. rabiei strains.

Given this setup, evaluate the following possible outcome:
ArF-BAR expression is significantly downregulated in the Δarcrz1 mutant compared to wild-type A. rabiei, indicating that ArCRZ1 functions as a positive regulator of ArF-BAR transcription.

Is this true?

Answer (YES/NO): YES